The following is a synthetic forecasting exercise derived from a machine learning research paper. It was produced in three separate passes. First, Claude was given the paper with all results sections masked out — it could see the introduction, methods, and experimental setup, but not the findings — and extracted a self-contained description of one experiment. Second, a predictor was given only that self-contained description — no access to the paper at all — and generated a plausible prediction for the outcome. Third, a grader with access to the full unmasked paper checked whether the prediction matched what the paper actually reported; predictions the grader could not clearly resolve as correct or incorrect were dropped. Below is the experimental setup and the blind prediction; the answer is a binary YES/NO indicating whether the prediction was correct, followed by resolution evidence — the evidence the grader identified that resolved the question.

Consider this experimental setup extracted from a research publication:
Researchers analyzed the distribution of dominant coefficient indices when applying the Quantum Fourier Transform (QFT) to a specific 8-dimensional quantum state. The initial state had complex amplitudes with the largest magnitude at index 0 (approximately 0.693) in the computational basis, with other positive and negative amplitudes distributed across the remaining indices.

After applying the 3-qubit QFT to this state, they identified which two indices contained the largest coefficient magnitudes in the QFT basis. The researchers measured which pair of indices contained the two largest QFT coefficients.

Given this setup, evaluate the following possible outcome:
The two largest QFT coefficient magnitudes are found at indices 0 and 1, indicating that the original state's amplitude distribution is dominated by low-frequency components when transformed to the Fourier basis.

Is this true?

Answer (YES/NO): NO